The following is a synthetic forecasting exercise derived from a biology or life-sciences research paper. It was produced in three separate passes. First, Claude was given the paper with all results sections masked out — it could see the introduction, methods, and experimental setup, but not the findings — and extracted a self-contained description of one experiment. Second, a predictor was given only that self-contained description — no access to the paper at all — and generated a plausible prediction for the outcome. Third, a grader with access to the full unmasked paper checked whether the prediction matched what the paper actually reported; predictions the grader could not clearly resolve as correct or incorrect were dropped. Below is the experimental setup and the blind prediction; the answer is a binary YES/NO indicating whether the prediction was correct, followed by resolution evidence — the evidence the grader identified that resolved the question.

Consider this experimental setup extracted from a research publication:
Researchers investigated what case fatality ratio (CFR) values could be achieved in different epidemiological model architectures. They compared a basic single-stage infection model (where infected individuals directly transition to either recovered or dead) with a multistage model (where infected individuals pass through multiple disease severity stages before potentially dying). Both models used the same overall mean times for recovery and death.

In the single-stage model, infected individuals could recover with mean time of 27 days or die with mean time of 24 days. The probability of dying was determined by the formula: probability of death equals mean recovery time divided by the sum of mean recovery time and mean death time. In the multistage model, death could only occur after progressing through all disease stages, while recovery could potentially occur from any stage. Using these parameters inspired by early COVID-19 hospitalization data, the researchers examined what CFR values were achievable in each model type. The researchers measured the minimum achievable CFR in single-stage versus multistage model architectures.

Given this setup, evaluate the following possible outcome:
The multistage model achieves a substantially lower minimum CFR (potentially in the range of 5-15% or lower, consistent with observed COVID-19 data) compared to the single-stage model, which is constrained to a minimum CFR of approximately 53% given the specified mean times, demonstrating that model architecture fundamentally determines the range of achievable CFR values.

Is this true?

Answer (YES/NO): YES